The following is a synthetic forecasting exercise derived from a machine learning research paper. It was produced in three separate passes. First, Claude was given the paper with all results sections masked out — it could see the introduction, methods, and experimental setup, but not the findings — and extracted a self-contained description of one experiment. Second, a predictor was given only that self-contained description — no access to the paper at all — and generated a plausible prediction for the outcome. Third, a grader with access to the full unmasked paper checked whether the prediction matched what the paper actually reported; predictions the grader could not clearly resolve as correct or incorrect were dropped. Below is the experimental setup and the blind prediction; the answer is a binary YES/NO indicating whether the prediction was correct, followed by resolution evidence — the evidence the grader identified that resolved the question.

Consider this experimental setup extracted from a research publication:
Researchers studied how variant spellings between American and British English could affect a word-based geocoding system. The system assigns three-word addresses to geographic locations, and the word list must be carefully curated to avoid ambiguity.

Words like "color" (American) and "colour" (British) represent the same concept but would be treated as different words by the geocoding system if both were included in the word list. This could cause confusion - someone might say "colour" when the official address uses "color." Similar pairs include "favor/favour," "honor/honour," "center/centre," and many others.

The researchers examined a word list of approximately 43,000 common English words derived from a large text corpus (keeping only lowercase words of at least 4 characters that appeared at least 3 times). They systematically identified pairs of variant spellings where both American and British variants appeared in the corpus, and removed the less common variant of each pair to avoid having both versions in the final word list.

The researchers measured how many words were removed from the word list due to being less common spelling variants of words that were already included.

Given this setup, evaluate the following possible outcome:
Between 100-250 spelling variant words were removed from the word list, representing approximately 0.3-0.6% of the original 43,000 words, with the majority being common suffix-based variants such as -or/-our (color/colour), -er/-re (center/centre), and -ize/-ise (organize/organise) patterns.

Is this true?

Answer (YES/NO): NO